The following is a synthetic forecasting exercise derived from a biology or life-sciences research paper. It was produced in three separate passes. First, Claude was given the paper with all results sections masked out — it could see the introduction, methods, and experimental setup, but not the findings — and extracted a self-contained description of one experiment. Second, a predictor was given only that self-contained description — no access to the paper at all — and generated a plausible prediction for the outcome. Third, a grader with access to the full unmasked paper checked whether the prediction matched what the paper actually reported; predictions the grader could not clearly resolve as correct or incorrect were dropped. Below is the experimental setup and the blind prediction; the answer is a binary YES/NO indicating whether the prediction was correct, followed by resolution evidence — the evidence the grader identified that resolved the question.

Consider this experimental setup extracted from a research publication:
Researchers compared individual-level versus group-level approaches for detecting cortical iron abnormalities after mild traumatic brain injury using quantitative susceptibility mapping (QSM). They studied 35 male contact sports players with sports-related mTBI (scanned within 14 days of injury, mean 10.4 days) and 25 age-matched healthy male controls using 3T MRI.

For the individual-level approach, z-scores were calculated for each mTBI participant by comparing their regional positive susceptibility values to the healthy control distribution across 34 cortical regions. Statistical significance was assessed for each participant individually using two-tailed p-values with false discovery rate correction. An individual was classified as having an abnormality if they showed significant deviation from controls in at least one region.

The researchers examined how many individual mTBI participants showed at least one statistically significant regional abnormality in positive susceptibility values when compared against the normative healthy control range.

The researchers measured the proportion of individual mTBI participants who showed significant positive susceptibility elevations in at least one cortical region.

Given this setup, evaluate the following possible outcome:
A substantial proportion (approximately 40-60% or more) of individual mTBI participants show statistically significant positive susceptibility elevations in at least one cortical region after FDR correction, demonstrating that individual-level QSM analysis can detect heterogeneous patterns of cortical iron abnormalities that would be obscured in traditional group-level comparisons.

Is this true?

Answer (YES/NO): NO